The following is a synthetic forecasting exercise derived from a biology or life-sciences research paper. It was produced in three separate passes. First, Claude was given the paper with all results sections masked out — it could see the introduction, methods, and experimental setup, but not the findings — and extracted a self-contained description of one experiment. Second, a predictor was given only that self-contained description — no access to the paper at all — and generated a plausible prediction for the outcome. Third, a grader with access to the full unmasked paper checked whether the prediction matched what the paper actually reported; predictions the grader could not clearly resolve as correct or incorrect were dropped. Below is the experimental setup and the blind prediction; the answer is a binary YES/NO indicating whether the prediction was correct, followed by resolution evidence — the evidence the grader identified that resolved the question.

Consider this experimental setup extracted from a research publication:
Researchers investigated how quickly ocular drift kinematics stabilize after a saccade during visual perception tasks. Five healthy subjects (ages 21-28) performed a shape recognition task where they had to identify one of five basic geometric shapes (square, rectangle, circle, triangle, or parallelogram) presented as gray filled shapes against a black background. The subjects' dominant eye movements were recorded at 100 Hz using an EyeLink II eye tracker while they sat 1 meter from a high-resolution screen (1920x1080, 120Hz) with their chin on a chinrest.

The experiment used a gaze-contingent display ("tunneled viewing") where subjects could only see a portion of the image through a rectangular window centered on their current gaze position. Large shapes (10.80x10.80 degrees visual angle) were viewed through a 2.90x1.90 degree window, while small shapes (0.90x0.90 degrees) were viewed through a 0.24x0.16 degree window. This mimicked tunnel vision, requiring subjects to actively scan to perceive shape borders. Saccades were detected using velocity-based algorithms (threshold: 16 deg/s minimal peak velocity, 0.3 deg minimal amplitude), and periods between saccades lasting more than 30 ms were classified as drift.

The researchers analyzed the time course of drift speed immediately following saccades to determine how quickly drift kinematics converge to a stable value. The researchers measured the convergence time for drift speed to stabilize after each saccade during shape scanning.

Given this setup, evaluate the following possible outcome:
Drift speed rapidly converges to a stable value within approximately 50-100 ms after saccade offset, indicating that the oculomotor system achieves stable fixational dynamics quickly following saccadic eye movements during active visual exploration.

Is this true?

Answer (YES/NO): YES